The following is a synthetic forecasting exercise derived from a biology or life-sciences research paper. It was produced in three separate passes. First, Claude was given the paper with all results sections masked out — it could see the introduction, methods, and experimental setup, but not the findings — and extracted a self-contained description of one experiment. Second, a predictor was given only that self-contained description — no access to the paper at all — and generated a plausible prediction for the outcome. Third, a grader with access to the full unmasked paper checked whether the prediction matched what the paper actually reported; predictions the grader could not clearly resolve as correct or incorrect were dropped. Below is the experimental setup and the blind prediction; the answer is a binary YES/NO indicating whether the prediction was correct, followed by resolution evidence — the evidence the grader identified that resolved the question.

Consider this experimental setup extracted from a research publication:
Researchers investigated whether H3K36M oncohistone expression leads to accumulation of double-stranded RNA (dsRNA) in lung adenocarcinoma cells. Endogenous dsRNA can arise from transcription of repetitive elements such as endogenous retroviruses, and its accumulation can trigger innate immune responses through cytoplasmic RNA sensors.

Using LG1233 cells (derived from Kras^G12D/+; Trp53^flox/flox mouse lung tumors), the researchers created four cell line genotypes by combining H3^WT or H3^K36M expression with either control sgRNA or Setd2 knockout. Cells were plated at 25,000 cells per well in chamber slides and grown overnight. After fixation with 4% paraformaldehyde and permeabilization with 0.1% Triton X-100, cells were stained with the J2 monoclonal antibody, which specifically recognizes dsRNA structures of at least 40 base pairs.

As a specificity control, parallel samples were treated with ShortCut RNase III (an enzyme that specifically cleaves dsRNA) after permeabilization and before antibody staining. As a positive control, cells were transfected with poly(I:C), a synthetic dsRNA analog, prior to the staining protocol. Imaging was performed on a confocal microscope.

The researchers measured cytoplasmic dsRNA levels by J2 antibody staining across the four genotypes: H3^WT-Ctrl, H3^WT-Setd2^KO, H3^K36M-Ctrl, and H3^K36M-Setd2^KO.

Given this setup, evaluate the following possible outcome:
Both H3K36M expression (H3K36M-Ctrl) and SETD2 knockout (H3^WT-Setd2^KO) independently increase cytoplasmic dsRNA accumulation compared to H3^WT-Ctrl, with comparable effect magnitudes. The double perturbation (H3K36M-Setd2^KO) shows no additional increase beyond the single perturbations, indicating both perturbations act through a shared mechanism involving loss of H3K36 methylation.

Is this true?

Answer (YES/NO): NO